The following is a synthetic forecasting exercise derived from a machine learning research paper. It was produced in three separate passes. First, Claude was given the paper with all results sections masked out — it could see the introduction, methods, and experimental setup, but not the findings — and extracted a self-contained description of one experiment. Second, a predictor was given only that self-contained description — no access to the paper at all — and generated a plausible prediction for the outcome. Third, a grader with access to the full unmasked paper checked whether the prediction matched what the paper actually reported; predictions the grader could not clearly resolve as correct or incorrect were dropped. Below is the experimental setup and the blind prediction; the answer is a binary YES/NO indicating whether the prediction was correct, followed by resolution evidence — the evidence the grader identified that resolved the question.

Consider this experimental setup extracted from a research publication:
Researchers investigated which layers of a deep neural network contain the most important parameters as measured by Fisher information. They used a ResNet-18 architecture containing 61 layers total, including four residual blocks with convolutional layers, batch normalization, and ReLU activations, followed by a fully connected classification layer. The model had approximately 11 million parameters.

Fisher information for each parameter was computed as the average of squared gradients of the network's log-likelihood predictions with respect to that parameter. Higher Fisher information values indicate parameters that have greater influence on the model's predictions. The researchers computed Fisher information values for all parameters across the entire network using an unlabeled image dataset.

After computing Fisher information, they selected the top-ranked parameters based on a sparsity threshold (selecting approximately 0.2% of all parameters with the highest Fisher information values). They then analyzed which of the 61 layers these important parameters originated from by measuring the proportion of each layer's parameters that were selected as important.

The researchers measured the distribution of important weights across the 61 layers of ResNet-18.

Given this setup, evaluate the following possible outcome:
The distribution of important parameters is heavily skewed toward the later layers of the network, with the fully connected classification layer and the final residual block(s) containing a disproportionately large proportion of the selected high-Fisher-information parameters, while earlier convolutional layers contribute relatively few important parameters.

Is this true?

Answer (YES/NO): NO